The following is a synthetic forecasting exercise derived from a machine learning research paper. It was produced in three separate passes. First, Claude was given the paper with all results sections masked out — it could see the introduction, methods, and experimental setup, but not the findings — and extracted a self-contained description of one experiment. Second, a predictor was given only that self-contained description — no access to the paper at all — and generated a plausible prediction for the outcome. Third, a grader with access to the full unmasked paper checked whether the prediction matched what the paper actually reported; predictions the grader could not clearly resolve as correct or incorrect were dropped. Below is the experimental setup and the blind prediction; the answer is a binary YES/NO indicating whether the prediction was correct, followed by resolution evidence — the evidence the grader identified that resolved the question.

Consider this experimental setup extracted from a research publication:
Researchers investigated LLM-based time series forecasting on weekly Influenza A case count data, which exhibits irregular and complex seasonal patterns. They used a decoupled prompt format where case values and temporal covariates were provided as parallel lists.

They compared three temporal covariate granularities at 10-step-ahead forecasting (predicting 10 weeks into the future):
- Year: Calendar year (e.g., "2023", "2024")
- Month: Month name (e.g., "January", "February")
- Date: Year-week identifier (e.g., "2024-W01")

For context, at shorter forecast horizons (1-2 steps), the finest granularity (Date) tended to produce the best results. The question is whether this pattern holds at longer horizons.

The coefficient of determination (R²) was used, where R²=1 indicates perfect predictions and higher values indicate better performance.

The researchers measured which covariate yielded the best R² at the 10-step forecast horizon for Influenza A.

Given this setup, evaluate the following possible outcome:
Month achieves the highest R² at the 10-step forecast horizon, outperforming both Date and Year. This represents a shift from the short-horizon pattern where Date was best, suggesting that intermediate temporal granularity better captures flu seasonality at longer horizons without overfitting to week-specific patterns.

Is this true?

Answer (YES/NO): YES